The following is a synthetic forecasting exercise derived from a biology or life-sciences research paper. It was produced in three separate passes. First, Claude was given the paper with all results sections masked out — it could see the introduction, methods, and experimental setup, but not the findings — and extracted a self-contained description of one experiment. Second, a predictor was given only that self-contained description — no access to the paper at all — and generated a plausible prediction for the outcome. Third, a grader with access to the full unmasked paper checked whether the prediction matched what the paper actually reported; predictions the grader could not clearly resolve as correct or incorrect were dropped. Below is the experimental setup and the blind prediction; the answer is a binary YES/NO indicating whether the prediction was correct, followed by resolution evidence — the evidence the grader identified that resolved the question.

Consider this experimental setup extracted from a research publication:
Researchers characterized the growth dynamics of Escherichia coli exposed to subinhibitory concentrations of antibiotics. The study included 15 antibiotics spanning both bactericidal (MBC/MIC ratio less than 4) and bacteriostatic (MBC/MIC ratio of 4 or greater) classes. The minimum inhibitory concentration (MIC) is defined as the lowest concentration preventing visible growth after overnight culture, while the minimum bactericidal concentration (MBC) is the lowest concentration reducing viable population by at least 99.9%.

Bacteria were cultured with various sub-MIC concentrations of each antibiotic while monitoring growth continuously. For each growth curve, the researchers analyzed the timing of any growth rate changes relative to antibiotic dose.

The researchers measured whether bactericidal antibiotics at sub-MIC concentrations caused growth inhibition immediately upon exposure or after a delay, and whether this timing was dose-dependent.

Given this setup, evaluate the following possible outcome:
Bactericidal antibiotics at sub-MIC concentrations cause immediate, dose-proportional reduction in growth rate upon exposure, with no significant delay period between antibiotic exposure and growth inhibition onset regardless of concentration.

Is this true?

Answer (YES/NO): NO